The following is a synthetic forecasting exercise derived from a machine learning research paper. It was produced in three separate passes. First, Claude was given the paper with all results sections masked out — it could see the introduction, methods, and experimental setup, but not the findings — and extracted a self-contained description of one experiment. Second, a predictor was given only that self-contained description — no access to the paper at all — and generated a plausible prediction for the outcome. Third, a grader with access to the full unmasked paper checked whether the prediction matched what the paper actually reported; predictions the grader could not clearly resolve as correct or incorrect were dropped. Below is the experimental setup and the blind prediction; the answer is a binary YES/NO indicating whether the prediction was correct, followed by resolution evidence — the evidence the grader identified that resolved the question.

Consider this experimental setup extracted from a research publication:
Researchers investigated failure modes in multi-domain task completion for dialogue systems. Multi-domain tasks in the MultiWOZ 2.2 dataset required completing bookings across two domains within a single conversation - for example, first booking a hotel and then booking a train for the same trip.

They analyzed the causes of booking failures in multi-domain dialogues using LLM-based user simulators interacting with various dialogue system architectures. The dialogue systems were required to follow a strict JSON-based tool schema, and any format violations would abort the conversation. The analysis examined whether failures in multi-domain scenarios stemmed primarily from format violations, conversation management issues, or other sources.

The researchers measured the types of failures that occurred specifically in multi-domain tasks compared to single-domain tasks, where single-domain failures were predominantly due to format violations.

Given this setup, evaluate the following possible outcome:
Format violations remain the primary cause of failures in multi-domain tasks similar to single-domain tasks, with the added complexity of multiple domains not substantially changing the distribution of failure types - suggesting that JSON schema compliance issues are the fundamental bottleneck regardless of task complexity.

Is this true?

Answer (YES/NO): NO